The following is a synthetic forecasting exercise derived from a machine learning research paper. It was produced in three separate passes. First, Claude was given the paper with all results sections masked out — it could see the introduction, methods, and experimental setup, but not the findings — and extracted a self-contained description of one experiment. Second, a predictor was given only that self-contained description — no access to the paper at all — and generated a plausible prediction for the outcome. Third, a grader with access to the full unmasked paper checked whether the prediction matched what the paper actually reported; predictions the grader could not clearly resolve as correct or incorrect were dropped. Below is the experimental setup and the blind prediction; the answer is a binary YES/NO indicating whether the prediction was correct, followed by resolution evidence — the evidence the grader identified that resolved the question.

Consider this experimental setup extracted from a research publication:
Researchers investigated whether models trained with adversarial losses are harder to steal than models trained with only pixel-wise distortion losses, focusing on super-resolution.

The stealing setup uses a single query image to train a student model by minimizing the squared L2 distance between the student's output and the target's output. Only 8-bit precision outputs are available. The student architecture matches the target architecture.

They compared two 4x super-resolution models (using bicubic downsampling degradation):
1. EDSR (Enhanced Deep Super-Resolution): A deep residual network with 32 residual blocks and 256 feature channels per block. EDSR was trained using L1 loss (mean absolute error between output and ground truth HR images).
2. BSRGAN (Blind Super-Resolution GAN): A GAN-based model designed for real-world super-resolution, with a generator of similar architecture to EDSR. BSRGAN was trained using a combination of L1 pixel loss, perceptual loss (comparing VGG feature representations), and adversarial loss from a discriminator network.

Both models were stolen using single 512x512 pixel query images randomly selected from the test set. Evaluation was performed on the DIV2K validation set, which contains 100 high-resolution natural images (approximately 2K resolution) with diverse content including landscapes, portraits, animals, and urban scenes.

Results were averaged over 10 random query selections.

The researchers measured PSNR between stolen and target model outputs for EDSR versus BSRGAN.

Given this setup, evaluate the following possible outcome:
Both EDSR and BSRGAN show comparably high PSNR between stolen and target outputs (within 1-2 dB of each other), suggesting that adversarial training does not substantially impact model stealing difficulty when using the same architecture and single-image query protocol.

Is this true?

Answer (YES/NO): NO